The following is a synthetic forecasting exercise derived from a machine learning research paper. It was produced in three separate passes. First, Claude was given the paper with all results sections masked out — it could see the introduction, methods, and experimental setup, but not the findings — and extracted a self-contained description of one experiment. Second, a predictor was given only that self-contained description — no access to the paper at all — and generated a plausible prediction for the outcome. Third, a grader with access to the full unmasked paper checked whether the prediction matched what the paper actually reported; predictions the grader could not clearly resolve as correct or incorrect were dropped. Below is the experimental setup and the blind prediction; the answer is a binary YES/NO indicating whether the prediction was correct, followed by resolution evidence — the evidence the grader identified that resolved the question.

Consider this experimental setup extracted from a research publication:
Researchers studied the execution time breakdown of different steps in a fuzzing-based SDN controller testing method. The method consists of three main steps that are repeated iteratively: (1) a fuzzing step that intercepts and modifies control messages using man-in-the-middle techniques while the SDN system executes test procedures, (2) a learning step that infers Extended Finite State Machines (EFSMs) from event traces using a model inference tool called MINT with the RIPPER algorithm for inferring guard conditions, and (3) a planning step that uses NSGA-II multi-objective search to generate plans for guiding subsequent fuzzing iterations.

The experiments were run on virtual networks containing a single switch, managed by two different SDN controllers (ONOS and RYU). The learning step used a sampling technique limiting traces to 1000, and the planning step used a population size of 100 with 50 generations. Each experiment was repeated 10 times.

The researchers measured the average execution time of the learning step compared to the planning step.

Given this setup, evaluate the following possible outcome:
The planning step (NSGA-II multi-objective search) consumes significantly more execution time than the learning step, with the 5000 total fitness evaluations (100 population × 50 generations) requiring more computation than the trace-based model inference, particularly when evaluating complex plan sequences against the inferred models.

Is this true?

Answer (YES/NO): YES